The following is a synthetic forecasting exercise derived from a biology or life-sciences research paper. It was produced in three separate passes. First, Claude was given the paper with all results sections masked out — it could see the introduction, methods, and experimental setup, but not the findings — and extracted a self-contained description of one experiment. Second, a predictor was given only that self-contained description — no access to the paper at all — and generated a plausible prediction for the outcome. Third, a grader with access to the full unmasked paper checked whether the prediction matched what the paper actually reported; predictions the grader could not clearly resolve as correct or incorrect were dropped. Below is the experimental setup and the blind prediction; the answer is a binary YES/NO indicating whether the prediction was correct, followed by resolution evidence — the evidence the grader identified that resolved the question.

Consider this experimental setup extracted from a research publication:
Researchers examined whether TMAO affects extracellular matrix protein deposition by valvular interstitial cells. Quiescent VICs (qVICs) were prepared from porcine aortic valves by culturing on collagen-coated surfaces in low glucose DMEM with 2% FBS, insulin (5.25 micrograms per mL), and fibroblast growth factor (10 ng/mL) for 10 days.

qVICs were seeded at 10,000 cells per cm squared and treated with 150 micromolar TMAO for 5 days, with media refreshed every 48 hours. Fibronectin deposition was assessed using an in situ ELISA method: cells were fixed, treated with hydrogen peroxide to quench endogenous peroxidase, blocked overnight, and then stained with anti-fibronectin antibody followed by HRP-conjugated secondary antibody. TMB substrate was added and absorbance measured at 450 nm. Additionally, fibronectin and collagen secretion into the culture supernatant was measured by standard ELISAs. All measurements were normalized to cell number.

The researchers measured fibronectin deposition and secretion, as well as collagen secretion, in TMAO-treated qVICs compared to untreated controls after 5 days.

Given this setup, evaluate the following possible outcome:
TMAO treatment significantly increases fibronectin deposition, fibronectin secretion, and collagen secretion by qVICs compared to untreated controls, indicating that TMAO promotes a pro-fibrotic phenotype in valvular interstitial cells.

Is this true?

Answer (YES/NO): NO